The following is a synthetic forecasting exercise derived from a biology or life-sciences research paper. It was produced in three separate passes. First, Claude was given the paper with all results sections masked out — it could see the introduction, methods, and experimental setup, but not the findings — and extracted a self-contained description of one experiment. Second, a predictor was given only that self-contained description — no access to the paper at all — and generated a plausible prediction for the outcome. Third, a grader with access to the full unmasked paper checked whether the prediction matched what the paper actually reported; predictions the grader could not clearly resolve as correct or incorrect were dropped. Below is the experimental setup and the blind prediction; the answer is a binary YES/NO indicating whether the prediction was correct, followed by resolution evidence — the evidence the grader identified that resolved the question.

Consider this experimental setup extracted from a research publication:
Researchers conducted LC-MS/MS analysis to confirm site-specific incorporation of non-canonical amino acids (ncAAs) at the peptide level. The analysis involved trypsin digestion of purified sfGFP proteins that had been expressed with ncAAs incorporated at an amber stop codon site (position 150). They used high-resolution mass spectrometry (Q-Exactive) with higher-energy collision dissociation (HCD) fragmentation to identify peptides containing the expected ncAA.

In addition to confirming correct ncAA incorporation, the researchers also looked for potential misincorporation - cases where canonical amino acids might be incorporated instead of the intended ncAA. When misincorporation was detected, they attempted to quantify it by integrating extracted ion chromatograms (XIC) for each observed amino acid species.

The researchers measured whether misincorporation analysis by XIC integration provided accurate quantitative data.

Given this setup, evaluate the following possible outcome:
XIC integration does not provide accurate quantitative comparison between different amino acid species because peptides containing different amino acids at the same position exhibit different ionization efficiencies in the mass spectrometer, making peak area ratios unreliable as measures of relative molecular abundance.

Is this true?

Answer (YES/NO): YES